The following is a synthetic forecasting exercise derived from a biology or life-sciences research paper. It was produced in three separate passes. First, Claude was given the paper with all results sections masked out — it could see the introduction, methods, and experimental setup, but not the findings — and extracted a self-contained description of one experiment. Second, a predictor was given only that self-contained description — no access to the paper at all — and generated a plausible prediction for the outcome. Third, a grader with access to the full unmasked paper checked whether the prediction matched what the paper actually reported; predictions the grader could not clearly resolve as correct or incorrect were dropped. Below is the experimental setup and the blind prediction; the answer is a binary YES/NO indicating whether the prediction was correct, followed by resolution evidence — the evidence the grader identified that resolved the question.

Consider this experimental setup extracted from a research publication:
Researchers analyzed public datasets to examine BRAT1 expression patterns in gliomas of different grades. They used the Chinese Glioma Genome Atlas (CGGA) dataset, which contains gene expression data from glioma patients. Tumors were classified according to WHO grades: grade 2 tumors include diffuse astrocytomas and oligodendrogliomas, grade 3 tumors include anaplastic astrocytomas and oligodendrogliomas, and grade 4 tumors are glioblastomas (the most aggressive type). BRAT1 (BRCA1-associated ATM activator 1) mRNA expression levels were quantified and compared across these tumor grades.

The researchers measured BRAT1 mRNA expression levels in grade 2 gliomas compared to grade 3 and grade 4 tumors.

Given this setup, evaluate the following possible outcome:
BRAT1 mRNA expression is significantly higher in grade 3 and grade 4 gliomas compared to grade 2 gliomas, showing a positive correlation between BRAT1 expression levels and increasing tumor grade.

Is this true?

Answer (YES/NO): YES